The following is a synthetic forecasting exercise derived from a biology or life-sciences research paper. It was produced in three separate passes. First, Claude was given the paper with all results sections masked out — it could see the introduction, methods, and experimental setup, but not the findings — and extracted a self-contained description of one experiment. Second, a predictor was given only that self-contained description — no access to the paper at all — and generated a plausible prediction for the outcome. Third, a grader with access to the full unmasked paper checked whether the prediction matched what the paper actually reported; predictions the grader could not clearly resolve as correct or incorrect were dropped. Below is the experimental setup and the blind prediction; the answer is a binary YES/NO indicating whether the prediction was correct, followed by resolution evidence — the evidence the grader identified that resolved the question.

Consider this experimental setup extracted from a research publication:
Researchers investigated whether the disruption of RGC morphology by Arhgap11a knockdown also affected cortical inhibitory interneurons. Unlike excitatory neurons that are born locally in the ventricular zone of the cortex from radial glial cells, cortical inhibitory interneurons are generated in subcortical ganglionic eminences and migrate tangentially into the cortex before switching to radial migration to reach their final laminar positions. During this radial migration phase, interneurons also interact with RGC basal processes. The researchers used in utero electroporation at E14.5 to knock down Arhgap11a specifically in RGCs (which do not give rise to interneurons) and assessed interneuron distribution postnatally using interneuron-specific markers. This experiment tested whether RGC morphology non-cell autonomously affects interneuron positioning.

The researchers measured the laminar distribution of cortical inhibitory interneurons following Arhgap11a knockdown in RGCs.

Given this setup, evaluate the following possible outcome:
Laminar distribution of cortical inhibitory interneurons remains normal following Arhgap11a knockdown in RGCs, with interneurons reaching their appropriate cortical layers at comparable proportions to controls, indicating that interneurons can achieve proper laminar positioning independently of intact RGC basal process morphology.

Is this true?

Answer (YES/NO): NO